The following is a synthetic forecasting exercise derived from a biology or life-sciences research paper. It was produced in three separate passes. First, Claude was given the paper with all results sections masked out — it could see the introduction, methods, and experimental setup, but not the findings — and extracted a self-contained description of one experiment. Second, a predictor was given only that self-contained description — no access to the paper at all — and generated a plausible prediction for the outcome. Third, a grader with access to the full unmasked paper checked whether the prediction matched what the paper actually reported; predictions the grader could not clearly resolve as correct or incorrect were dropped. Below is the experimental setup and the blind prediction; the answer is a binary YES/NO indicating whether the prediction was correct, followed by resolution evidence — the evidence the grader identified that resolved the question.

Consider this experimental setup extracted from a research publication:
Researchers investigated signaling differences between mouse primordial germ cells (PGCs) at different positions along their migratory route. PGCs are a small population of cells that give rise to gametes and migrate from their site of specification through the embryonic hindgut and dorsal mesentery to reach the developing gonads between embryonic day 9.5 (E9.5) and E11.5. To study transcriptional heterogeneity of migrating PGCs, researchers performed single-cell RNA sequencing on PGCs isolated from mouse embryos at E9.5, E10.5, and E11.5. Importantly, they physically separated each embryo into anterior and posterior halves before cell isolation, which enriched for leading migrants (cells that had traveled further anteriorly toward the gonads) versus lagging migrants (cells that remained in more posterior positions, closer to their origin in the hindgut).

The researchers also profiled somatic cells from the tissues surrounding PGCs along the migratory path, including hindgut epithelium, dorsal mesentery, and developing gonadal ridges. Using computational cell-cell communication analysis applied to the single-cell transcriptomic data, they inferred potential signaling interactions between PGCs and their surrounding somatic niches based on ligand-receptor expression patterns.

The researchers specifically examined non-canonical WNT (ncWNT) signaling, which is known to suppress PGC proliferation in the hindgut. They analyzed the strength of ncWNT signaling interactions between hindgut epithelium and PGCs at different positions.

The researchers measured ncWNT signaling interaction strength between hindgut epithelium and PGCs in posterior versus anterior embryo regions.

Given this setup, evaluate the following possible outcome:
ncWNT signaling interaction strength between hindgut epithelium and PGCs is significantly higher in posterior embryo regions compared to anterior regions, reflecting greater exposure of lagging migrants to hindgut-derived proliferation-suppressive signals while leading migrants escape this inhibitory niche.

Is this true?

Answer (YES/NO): YES